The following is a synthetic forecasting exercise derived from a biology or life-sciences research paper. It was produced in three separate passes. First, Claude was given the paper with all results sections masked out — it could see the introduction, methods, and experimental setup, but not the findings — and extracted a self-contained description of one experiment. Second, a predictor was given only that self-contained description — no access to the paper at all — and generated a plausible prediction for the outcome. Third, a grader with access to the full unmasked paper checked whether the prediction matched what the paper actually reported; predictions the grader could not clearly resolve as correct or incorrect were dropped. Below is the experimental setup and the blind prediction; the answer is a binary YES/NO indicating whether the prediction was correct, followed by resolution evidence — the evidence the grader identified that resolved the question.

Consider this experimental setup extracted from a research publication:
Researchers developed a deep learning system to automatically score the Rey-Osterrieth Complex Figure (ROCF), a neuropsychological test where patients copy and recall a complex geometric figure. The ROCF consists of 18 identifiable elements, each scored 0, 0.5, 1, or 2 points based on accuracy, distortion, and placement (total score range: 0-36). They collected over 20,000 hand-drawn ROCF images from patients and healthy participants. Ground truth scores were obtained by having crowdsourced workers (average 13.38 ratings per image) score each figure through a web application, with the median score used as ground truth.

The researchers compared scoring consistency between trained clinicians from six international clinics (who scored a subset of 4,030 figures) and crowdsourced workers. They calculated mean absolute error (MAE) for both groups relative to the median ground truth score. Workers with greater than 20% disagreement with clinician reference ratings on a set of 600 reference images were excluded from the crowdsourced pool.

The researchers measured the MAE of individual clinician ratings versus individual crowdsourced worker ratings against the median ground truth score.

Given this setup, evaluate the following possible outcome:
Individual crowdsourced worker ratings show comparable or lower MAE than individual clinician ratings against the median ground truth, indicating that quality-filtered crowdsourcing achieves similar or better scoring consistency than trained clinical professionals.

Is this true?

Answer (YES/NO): NO